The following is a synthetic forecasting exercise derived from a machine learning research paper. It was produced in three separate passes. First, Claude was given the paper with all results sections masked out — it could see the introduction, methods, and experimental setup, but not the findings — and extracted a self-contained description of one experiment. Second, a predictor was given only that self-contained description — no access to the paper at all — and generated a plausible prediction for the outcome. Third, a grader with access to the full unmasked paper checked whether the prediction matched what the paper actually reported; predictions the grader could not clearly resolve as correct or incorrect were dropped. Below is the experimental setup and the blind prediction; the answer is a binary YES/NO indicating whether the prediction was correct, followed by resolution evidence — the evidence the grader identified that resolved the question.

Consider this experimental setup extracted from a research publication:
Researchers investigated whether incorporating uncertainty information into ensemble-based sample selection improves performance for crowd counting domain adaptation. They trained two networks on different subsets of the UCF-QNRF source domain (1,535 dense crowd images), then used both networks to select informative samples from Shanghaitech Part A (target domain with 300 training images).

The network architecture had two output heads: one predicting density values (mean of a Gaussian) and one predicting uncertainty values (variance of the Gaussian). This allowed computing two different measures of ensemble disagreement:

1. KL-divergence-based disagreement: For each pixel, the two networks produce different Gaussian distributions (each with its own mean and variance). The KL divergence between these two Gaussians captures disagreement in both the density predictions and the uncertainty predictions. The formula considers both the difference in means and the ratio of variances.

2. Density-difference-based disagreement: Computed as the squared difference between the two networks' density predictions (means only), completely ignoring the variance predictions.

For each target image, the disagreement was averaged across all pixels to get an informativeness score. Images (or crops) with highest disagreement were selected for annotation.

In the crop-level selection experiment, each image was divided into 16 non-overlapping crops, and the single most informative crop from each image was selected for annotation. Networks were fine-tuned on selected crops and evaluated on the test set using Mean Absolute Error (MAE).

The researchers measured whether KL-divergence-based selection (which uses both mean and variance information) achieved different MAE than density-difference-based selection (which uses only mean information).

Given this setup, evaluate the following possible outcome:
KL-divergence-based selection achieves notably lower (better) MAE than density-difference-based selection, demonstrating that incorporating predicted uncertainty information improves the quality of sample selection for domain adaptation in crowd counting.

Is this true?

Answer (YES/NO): NO